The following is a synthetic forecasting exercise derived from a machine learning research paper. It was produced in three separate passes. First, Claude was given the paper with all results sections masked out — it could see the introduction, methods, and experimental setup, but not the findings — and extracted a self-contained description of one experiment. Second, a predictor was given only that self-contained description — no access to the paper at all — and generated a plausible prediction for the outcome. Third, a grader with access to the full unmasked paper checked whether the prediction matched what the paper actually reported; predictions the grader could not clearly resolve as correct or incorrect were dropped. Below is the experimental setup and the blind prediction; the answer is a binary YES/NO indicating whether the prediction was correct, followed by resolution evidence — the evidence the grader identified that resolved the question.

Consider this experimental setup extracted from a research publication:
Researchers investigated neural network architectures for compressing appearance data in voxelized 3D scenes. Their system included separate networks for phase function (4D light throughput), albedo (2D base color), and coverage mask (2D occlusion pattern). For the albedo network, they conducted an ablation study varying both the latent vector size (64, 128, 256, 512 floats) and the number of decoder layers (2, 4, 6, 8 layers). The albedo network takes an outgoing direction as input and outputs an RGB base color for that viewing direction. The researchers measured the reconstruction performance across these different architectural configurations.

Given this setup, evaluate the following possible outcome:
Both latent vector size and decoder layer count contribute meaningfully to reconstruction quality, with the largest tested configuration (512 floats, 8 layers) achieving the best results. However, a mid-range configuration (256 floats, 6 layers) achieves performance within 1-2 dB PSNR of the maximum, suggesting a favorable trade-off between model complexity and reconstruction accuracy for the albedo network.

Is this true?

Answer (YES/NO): NO